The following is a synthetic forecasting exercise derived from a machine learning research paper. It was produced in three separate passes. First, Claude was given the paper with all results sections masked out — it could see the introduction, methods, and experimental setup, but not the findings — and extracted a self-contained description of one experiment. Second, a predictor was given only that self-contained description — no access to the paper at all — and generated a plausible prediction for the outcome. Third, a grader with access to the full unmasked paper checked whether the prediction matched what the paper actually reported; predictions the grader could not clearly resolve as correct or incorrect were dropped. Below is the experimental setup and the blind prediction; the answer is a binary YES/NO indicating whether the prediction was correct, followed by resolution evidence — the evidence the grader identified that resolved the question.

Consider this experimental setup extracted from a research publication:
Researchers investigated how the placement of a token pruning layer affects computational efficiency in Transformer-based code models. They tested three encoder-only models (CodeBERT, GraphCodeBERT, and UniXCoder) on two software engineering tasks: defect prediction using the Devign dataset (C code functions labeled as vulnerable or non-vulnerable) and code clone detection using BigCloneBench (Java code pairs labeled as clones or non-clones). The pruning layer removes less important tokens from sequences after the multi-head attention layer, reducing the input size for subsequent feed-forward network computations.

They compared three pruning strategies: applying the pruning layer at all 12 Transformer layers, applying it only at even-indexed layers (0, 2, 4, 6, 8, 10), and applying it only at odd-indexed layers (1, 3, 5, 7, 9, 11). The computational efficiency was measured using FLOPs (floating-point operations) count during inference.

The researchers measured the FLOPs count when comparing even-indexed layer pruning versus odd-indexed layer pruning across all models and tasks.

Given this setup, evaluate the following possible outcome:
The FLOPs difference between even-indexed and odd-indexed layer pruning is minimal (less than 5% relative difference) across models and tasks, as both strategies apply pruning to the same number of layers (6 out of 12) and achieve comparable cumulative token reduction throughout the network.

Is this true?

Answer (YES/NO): NO